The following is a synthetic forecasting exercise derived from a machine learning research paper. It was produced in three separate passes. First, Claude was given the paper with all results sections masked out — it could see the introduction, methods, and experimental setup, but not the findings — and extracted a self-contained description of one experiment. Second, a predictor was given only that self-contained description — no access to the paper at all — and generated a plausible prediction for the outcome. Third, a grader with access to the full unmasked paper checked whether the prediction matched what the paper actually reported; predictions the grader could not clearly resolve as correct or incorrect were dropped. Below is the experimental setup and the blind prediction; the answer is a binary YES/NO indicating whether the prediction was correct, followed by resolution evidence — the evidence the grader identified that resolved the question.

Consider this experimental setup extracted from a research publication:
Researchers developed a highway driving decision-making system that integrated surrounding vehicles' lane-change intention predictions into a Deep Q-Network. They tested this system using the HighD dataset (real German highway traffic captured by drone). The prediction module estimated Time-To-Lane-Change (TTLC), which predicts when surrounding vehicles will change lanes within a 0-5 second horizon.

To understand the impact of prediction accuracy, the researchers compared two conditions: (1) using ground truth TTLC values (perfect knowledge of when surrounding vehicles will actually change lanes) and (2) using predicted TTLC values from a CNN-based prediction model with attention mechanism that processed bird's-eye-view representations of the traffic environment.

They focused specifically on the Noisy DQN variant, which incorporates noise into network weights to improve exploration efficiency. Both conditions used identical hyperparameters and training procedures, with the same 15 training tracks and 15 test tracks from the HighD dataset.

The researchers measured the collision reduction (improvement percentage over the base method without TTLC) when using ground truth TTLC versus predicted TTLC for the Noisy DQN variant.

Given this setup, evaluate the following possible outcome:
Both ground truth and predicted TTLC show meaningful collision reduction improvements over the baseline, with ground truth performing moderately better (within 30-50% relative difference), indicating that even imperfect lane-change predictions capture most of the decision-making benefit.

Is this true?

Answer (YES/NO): NO